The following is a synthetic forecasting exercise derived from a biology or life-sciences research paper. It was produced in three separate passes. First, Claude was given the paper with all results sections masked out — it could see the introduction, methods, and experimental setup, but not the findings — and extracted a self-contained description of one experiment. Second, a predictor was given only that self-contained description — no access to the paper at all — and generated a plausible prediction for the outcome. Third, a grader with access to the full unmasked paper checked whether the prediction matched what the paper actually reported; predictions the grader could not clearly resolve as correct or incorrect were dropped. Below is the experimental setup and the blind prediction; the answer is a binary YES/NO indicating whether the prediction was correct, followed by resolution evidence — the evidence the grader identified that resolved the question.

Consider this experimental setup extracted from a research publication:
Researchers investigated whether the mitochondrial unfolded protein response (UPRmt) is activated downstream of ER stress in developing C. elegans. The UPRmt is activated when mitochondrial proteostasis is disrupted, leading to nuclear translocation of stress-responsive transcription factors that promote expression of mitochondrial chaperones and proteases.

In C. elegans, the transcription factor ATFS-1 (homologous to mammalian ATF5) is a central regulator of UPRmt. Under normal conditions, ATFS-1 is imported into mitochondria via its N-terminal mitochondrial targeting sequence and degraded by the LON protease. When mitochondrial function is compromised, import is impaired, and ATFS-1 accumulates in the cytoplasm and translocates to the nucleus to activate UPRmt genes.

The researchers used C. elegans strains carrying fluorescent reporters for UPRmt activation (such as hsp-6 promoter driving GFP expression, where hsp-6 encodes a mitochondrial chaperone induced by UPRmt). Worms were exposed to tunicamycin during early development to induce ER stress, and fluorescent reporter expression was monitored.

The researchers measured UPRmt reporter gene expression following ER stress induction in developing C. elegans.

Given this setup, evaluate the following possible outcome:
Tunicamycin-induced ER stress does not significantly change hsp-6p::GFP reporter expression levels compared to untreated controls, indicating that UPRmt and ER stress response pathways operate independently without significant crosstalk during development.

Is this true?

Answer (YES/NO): NO